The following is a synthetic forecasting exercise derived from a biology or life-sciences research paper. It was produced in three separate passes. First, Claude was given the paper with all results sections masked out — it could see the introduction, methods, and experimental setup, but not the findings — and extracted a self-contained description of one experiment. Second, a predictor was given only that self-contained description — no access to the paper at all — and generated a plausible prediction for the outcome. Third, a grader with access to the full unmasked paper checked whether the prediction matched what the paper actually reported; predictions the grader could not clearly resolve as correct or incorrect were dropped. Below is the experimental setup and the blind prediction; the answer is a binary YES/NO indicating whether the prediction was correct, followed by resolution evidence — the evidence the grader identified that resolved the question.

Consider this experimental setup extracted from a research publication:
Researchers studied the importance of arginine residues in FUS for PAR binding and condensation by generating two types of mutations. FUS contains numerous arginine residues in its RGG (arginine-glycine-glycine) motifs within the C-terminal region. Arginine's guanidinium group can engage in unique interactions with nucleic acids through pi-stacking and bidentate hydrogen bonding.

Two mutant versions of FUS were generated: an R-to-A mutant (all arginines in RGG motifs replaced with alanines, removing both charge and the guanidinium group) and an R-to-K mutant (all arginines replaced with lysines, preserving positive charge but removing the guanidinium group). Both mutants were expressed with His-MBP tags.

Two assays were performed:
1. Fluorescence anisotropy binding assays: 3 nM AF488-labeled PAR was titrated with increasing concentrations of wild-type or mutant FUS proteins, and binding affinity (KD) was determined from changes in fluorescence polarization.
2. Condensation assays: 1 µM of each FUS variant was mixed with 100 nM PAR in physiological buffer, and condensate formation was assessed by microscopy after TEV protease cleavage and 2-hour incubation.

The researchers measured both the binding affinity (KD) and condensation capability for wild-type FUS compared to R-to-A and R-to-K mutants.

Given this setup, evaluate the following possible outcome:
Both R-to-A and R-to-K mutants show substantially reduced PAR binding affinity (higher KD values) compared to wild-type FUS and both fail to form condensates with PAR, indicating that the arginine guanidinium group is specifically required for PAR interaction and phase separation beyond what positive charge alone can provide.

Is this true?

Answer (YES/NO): NO